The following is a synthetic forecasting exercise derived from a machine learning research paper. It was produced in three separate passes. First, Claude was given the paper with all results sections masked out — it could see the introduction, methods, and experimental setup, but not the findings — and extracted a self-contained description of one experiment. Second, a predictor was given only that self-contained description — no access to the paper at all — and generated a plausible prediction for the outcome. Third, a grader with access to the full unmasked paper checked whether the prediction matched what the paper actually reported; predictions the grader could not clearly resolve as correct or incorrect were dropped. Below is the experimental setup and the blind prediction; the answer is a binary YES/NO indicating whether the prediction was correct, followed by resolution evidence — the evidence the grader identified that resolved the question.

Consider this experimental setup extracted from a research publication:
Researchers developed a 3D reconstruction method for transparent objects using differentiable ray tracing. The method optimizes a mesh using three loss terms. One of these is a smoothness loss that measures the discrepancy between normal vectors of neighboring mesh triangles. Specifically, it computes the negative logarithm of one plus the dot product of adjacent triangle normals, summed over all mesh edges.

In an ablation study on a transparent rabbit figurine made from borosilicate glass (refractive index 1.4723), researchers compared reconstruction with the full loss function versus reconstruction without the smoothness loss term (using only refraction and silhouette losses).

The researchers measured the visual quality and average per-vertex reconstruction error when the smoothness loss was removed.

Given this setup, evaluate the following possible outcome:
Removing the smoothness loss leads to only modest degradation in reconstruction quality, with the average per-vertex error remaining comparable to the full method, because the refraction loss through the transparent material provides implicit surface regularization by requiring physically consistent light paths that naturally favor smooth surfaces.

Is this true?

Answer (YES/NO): NO